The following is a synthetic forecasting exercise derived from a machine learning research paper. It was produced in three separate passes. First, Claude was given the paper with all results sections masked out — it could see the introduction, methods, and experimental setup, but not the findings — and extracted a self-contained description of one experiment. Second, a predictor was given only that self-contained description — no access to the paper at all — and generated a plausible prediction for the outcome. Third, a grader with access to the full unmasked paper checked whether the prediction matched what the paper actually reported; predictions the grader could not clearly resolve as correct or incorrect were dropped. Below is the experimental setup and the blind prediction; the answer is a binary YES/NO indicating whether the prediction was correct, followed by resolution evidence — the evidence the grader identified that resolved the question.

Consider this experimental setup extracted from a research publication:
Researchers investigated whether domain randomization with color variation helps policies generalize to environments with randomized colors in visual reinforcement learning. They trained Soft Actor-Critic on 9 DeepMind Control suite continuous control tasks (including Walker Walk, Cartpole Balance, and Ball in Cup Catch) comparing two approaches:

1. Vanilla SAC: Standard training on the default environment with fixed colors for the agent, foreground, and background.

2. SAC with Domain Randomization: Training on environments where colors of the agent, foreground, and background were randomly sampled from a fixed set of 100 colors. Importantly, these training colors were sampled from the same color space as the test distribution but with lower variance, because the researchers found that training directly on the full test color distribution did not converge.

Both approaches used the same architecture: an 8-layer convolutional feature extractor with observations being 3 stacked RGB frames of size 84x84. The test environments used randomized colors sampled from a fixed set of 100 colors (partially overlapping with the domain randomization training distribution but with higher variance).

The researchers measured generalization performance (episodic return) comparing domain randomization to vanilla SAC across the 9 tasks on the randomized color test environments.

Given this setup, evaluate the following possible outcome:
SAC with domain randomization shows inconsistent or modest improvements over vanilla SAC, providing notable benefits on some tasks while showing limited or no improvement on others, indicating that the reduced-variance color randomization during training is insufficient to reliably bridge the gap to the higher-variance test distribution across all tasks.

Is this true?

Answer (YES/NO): NO